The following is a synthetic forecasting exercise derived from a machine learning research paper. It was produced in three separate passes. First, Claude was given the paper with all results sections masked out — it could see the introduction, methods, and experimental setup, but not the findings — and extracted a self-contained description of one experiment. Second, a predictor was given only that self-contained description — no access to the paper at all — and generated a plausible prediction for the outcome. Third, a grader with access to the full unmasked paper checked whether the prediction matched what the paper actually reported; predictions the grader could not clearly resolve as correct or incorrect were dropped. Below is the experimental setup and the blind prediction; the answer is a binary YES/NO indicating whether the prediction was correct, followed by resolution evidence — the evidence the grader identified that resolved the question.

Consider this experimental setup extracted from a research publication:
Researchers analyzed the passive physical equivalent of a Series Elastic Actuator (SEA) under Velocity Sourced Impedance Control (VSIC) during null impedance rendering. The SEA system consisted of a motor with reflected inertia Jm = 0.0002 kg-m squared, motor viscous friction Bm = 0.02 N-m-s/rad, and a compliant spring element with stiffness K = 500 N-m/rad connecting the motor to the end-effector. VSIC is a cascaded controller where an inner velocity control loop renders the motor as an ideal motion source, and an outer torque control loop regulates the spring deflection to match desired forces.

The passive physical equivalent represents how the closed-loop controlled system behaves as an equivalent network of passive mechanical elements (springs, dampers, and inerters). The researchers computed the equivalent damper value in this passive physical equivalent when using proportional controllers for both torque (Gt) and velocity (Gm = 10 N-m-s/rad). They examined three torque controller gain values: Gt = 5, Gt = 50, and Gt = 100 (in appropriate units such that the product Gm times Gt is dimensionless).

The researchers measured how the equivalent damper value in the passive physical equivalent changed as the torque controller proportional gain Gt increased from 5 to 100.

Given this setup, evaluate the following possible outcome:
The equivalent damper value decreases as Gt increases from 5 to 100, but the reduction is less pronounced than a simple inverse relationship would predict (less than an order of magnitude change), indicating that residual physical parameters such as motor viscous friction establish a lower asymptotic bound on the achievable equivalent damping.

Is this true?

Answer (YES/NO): NO